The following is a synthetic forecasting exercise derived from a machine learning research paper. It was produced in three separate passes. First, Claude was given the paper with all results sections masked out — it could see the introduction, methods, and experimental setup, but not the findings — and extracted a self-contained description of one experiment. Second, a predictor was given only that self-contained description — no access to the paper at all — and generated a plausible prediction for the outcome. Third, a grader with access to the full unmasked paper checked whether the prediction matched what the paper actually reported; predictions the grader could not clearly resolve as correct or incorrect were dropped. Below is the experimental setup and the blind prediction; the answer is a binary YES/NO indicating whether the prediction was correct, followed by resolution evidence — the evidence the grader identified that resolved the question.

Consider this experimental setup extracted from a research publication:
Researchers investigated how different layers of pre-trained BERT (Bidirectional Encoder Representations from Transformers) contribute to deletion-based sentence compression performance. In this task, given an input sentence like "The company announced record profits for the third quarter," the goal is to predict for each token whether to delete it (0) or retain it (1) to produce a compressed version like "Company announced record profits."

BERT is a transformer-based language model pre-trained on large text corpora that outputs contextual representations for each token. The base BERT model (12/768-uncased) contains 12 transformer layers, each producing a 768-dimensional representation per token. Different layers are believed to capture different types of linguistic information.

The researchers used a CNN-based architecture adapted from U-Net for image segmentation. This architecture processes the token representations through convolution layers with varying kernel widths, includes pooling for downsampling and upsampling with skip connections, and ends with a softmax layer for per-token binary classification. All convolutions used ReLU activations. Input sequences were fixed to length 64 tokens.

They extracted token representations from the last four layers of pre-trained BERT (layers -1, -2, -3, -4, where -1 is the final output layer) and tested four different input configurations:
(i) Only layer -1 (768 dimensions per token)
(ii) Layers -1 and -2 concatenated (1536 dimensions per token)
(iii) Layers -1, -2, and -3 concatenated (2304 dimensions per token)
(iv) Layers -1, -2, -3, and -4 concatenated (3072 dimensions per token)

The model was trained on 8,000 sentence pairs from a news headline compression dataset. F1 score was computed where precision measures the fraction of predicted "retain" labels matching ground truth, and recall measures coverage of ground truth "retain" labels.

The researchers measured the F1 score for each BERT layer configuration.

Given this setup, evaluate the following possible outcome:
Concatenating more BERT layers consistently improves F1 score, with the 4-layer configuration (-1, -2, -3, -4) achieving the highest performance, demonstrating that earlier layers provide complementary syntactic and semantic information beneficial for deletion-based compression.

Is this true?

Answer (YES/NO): NO